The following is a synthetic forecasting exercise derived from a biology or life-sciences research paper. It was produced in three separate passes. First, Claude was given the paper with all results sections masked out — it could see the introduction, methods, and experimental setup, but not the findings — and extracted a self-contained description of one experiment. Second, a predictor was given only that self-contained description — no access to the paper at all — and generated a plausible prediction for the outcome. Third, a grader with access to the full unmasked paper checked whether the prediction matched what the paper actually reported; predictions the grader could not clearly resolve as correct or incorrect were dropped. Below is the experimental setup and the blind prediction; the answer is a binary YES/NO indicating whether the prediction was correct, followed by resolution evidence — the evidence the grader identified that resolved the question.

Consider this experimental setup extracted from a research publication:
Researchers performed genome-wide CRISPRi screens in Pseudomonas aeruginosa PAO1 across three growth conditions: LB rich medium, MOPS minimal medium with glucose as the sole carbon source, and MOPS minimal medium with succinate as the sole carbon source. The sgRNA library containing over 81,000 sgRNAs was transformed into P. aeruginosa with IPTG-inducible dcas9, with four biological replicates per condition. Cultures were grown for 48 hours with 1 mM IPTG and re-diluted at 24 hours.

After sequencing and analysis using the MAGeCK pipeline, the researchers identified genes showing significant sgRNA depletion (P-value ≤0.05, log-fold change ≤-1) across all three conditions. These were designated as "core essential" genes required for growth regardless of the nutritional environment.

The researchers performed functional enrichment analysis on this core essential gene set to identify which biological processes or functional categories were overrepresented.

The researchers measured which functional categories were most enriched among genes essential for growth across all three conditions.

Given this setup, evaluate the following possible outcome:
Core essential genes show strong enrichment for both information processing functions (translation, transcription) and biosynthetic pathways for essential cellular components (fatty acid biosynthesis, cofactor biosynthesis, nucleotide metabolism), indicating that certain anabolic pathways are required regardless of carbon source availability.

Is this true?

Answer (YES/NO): NO